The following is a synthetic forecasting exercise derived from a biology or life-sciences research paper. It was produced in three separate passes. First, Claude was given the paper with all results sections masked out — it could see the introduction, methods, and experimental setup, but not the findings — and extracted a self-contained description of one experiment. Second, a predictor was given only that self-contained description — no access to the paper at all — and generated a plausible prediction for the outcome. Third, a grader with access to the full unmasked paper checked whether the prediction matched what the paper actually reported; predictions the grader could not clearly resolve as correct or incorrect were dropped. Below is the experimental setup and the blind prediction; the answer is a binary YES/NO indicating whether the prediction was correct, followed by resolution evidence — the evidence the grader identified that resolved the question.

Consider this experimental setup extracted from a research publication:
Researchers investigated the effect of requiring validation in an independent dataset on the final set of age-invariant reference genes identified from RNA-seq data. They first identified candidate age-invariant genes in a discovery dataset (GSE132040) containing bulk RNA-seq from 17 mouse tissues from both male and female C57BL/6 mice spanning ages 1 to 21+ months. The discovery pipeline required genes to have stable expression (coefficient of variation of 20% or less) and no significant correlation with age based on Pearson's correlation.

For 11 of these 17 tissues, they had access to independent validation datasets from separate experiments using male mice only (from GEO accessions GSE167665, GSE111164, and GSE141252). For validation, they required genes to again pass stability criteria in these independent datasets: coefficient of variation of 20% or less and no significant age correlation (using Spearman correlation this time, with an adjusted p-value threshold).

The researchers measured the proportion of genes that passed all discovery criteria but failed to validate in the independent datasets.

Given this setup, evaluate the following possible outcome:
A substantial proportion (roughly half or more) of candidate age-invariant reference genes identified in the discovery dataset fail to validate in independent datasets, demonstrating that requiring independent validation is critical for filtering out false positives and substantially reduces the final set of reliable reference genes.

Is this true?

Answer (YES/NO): NO